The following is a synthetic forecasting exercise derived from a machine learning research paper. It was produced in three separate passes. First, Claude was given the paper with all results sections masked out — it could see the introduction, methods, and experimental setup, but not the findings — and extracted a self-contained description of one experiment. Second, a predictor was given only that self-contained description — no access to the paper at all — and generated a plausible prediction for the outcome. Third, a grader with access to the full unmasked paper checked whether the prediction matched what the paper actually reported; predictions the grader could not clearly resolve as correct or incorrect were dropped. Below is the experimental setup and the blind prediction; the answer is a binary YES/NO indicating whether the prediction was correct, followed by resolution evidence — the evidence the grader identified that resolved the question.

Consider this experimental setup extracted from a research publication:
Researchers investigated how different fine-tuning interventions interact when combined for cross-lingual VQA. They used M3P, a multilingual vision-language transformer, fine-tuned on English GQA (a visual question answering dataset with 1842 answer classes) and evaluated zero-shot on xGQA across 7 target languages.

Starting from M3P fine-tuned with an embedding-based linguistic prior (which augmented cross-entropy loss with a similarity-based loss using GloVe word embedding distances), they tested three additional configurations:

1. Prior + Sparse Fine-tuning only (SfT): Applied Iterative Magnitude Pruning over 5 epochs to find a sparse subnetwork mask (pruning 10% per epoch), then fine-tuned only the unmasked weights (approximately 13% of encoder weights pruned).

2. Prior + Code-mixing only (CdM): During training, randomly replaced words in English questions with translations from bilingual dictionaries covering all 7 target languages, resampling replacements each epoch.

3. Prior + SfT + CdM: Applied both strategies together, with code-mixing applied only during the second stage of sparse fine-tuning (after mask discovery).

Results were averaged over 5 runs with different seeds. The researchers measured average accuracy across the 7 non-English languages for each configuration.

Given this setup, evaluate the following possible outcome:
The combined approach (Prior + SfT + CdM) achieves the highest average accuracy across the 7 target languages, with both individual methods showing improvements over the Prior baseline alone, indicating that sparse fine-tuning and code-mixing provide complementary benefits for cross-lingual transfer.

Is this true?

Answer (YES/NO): NO